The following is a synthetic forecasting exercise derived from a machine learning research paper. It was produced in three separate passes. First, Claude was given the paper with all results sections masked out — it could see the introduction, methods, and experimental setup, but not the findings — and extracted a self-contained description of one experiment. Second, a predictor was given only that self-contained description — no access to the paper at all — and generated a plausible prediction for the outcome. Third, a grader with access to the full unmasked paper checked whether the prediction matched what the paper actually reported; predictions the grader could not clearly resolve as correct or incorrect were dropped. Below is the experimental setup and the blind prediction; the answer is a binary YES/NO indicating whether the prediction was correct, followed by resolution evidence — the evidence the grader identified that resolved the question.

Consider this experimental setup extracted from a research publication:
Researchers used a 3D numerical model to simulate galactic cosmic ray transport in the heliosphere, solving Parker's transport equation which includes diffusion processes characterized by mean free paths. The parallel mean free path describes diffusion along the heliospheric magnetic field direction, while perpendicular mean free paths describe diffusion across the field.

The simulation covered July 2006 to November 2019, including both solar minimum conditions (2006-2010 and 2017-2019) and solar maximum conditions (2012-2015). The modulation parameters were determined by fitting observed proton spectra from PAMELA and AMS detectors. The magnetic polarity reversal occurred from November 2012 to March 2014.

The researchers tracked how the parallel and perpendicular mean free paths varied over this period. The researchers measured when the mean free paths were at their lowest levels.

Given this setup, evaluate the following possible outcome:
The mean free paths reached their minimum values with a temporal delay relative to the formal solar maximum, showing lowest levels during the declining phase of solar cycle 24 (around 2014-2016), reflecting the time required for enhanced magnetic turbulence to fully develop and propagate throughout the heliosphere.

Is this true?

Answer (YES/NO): YES